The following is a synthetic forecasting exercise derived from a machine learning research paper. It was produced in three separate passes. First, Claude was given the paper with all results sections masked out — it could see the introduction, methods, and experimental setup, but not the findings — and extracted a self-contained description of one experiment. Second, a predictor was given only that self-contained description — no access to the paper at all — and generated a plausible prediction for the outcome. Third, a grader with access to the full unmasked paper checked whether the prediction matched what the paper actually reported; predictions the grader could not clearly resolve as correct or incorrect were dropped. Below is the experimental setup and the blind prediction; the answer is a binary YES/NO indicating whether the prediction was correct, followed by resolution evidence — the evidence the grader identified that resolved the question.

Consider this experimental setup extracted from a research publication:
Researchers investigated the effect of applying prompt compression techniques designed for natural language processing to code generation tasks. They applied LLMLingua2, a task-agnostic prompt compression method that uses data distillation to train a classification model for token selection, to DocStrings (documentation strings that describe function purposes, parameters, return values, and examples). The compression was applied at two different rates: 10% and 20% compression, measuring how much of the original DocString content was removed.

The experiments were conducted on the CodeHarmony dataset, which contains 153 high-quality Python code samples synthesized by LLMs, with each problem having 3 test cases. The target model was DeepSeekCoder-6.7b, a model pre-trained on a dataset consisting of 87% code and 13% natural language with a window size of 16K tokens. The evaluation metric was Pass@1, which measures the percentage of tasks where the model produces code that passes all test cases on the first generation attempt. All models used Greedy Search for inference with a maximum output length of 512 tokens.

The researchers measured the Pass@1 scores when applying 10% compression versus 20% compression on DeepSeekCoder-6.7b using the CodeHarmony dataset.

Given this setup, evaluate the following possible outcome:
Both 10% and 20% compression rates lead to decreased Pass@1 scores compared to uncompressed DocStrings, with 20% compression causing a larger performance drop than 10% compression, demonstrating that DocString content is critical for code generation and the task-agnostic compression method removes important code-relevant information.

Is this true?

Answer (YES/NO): NO